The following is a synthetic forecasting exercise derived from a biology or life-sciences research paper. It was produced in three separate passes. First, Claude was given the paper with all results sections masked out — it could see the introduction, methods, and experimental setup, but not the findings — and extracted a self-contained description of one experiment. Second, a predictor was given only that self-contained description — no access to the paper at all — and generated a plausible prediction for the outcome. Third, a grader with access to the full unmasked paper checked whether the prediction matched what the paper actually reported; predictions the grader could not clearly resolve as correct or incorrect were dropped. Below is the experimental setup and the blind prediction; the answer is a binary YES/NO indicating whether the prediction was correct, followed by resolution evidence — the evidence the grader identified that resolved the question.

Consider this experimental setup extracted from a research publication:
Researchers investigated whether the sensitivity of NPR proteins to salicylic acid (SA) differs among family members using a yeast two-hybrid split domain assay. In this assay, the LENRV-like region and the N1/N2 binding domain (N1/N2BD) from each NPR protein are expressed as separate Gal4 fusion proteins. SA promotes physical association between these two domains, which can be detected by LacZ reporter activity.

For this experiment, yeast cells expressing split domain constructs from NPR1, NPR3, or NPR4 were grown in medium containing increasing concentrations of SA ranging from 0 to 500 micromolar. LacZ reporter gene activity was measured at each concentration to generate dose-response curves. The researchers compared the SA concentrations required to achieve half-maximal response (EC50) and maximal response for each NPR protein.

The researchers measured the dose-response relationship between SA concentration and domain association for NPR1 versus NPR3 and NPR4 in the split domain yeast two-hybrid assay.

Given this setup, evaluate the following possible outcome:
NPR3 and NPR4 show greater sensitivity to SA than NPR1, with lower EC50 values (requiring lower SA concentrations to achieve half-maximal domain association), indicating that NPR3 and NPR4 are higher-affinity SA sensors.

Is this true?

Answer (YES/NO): NO